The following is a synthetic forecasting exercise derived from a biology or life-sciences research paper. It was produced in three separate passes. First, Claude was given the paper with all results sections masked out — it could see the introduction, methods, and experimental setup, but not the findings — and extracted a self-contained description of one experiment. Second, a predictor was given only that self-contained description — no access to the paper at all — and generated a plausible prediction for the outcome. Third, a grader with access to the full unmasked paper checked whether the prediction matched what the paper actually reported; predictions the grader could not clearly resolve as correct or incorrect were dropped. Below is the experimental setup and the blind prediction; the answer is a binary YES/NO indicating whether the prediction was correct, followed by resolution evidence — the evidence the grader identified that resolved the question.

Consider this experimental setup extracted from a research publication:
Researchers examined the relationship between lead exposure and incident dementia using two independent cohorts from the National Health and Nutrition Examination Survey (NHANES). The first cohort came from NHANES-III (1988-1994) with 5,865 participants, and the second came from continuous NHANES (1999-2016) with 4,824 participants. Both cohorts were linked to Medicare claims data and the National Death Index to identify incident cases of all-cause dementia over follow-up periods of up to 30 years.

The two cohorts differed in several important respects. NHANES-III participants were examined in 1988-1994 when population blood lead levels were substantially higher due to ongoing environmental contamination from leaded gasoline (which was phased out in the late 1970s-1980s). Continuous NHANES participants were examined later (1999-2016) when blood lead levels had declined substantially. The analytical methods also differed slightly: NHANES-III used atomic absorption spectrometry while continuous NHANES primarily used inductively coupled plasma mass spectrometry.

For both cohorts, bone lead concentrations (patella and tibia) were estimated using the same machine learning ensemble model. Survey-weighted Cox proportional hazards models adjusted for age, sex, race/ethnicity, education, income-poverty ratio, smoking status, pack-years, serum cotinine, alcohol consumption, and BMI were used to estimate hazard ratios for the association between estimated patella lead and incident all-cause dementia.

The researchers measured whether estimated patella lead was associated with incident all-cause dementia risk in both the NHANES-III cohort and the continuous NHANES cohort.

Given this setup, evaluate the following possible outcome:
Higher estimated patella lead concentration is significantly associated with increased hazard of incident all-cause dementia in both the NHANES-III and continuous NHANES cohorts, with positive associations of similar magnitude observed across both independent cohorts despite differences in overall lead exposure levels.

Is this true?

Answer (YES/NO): NO